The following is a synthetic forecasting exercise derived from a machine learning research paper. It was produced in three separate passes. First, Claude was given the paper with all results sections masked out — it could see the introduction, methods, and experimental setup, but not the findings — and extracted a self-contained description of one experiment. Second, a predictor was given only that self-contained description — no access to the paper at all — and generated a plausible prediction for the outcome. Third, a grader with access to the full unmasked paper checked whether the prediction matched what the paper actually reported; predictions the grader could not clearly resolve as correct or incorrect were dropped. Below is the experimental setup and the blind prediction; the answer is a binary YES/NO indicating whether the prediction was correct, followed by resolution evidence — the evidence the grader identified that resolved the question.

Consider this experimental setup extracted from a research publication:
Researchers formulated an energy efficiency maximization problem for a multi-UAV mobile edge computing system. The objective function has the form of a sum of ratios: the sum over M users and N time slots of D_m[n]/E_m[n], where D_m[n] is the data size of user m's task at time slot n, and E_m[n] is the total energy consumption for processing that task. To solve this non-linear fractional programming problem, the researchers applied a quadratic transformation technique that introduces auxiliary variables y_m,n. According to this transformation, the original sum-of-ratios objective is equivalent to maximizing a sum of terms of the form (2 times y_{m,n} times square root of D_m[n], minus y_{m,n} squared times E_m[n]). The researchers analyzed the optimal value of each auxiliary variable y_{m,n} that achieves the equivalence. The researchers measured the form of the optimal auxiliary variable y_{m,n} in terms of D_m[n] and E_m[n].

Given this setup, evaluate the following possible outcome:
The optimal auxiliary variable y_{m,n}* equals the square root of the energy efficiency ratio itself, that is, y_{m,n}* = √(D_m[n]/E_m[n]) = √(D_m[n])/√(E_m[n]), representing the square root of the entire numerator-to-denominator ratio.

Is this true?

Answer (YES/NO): NO